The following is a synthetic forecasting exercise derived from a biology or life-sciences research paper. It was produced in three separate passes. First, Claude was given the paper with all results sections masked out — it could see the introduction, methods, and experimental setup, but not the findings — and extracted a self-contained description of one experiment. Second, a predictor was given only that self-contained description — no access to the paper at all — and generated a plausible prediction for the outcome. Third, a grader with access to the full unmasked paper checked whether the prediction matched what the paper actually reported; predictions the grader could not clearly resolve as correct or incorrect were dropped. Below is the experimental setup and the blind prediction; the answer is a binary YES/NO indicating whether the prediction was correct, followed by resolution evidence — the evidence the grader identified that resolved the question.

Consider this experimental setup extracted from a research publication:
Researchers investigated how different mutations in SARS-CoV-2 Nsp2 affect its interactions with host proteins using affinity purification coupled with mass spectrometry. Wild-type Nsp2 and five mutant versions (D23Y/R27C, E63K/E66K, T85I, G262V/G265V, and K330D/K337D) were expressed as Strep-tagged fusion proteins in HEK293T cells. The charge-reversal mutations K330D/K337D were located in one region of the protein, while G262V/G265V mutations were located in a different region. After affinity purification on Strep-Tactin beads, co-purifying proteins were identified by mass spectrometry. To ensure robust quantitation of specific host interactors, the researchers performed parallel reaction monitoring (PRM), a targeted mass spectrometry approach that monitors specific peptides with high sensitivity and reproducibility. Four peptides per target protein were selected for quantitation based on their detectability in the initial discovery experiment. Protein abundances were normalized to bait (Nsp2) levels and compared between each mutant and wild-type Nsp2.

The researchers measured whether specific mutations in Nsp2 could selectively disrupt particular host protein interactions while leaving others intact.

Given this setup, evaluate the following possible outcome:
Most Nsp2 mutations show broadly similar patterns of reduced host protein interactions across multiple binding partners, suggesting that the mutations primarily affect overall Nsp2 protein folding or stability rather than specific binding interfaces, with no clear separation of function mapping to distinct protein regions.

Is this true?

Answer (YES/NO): NO